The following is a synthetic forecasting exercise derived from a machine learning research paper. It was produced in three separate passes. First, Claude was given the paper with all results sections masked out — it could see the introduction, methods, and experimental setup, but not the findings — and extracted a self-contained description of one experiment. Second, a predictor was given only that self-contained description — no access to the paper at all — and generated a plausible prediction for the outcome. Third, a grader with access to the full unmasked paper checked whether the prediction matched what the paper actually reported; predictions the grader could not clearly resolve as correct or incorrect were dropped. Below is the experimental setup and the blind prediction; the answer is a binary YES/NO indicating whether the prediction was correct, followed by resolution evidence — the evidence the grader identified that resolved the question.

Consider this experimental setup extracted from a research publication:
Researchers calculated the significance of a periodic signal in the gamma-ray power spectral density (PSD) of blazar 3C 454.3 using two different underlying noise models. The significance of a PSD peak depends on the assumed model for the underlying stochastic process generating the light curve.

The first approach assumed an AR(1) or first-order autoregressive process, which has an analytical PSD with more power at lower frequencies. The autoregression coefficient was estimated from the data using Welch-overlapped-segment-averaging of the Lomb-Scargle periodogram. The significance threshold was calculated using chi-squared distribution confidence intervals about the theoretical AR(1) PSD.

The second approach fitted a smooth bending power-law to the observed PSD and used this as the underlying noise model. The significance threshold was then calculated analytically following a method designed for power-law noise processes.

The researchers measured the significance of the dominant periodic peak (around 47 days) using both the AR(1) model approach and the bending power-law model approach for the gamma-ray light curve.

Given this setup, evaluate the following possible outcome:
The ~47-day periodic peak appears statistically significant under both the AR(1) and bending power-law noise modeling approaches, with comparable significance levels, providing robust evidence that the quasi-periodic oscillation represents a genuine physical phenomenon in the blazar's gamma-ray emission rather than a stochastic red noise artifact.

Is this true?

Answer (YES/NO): YES